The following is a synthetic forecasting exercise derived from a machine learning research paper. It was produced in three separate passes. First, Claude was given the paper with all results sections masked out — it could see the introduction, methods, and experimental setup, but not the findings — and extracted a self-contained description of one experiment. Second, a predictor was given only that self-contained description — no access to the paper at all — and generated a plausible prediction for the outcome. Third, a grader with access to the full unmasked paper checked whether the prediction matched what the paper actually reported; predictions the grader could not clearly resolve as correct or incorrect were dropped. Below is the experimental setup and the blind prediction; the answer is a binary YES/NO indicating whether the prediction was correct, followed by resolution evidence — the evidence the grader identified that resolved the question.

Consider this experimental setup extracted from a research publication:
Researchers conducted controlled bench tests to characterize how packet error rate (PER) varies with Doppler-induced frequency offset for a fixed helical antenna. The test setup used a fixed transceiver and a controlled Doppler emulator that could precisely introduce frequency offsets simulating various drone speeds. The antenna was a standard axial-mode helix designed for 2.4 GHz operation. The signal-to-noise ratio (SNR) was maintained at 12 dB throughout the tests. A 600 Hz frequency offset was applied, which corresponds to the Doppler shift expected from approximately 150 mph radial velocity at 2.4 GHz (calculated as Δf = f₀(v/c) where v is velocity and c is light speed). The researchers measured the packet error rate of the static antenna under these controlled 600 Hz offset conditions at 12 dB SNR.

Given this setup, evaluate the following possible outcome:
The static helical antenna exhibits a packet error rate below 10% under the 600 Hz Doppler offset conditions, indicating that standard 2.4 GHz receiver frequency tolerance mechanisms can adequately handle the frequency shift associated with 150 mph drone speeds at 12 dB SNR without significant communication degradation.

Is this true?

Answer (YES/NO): NO